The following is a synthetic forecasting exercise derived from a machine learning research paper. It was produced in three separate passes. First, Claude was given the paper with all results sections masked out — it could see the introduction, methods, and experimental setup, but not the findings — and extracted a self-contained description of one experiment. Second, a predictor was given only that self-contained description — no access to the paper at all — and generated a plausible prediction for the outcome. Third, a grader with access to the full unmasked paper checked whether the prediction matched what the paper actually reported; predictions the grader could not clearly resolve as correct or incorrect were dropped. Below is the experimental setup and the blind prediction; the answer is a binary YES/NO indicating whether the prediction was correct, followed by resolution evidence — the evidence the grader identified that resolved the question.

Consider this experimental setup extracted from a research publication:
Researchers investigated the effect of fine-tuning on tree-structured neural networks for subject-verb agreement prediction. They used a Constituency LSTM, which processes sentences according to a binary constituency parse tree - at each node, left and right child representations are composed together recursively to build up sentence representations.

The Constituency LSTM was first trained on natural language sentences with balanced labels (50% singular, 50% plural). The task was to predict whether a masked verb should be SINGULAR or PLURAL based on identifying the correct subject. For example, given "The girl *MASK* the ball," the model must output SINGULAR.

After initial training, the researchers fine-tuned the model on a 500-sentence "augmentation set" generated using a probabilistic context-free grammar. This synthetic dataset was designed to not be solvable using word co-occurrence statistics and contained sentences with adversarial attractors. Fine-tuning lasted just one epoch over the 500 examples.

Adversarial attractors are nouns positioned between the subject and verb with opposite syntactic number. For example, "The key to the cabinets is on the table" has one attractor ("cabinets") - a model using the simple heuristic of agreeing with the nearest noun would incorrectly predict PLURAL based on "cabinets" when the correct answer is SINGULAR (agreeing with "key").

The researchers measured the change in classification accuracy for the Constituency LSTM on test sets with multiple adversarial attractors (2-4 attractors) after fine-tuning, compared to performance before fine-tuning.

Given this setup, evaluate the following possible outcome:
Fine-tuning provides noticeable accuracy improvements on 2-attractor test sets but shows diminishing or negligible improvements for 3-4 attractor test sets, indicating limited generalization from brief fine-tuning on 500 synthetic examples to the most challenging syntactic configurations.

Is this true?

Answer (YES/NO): NO